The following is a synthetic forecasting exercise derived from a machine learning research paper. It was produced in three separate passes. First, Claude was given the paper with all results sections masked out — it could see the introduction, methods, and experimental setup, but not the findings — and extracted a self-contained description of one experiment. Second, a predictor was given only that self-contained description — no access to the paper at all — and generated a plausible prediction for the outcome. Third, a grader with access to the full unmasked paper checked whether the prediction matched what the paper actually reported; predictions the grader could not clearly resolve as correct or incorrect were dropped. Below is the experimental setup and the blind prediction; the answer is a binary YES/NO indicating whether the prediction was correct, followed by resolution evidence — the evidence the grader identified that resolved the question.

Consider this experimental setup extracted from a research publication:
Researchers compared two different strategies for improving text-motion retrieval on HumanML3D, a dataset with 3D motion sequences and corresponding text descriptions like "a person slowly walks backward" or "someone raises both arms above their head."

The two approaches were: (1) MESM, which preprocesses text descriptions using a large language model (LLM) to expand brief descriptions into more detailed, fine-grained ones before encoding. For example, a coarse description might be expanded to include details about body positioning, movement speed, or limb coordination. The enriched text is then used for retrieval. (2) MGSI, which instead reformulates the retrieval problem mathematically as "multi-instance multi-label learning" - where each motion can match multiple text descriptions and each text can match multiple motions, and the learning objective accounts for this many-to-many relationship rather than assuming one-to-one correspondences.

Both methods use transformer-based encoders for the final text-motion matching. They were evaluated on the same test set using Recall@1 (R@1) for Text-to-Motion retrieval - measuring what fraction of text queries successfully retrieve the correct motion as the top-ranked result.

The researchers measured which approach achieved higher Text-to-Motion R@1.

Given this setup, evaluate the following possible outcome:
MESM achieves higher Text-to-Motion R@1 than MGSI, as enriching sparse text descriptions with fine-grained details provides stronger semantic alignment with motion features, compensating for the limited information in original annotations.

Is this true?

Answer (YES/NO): YES